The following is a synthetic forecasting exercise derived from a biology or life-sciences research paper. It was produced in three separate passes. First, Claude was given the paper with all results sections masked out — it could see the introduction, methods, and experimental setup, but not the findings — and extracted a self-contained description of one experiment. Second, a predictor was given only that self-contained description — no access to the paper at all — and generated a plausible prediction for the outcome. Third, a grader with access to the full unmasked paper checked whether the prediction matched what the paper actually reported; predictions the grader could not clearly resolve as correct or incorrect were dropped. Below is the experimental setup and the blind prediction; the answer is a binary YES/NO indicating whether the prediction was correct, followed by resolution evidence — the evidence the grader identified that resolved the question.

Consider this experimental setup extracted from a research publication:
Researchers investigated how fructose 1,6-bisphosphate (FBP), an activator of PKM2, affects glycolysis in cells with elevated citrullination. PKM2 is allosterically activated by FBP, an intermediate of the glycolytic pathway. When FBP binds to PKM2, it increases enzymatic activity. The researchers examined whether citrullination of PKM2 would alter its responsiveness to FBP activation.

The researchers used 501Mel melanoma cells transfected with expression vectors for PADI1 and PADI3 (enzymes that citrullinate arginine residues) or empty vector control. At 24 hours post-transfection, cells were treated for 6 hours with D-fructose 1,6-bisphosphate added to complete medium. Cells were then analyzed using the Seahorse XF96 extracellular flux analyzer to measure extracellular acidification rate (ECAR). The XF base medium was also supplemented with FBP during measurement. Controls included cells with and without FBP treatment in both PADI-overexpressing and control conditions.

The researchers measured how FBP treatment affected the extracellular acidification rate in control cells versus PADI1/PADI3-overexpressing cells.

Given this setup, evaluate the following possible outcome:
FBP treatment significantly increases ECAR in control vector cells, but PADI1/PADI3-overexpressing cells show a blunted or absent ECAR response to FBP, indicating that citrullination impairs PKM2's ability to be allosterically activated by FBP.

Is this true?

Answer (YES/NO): NO